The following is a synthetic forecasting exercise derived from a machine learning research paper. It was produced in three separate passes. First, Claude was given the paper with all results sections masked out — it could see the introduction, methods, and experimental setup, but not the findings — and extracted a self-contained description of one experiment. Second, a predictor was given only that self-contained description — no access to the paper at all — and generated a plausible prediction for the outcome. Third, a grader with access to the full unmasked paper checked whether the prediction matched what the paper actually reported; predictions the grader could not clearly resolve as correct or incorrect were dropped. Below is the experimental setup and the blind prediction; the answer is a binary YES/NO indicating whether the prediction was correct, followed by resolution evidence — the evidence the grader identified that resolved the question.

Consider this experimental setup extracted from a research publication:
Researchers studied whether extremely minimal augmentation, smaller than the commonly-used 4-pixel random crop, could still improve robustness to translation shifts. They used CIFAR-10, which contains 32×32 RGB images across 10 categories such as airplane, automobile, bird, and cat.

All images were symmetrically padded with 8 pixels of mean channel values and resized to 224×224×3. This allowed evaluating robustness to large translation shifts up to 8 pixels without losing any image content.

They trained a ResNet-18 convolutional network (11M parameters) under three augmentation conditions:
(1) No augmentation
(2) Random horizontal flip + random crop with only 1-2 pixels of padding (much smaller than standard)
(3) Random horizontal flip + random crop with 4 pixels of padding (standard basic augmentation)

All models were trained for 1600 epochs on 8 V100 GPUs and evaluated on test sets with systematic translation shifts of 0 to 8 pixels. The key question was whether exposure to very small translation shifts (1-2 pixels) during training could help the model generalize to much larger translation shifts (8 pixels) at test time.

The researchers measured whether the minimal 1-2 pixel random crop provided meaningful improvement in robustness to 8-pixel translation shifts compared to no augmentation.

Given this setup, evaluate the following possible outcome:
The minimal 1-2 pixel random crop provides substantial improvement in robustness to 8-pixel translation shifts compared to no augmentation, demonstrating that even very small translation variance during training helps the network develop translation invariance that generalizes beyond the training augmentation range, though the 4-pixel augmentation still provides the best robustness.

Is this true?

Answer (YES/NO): YES